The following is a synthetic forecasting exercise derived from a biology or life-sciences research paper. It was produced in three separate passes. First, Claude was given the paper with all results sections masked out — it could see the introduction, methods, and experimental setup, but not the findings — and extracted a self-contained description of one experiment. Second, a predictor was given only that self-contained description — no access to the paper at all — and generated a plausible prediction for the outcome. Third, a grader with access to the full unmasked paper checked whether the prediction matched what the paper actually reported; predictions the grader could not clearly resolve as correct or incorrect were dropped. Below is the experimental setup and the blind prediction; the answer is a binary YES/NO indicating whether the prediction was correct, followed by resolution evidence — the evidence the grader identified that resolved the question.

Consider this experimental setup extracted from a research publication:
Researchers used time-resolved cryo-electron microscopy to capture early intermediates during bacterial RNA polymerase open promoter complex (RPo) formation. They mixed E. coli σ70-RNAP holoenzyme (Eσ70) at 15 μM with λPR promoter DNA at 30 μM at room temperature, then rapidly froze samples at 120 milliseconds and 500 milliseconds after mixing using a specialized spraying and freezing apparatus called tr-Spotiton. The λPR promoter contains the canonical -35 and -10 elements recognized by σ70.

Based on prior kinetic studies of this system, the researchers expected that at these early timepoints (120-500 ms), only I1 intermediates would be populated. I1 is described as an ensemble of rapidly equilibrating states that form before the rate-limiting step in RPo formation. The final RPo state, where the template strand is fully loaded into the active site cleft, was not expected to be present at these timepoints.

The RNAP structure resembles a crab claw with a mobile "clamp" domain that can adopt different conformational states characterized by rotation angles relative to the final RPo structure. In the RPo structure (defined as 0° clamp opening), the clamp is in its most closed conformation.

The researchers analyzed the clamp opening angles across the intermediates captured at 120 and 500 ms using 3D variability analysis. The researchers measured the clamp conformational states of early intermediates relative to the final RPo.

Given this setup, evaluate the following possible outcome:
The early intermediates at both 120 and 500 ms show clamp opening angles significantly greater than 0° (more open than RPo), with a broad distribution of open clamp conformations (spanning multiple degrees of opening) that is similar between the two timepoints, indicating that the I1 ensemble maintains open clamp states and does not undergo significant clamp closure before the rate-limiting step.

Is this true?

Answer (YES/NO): NO